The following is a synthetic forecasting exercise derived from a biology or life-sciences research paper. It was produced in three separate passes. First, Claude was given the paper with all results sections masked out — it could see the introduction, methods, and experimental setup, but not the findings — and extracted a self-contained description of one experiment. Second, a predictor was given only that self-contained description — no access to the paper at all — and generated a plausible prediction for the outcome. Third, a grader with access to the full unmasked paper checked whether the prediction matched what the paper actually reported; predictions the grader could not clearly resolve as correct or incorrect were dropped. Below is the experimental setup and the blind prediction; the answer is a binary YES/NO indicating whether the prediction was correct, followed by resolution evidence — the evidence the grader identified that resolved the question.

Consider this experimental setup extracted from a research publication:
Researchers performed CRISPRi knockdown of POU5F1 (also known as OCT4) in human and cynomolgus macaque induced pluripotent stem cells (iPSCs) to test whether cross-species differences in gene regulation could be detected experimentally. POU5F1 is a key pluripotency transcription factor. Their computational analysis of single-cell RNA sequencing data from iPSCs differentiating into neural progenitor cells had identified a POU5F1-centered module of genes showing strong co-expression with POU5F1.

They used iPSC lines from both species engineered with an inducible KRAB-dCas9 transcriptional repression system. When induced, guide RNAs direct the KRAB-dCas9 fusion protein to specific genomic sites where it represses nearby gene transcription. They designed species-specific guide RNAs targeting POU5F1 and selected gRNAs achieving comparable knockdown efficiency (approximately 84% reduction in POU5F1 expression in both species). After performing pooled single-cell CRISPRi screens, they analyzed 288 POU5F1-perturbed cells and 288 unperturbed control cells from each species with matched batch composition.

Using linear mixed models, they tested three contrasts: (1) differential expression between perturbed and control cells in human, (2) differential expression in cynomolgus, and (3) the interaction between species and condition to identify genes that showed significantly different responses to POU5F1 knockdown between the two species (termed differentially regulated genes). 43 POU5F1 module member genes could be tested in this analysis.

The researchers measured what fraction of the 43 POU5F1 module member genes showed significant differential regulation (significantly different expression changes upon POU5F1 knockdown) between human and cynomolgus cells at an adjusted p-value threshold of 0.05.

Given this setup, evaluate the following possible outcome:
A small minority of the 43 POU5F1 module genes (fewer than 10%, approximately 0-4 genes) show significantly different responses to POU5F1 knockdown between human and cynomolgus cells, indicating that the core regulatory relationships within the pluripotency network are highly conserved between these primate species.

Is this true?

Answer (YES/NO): NO